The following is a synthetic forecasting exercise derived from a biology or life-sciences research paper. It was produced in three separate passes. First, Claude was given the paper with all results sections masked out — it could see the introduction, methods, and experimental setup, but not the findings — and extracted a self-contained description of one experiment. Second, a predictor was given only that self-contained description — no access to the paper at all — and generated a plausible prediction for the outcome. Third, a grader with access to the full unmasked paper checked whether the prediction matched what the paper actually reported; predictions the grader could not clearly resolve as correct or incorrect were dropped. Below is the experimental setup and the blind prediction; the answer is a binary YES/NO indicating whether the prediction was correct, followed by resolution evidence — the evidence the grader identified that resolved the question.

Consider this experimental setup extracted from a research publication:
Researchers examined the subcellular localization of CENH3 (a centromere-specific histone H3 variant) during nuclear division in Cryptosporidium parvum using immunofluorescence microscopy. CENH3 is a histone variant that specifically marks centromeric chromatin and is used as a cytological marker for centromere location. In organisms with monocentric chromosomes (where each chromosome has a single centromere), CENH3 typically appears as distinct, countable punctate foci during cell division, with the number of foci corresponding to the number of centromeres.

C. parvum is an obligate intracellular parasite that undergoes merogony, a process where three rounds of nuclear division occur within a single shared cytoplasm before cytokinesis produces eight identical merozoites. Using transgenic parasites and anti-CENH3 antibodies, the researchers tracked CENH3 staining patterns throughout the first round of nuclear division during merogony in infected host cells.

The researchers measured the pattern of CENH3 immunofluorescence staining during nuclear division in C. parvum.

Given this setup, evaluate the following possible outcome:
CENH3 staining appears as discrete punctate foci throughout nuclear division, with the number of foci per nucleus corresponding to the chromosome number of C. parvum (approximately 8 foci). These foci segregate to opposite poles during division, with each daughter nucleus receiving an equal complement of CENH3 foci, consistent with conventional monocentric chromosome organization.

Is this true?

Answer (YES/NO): NO